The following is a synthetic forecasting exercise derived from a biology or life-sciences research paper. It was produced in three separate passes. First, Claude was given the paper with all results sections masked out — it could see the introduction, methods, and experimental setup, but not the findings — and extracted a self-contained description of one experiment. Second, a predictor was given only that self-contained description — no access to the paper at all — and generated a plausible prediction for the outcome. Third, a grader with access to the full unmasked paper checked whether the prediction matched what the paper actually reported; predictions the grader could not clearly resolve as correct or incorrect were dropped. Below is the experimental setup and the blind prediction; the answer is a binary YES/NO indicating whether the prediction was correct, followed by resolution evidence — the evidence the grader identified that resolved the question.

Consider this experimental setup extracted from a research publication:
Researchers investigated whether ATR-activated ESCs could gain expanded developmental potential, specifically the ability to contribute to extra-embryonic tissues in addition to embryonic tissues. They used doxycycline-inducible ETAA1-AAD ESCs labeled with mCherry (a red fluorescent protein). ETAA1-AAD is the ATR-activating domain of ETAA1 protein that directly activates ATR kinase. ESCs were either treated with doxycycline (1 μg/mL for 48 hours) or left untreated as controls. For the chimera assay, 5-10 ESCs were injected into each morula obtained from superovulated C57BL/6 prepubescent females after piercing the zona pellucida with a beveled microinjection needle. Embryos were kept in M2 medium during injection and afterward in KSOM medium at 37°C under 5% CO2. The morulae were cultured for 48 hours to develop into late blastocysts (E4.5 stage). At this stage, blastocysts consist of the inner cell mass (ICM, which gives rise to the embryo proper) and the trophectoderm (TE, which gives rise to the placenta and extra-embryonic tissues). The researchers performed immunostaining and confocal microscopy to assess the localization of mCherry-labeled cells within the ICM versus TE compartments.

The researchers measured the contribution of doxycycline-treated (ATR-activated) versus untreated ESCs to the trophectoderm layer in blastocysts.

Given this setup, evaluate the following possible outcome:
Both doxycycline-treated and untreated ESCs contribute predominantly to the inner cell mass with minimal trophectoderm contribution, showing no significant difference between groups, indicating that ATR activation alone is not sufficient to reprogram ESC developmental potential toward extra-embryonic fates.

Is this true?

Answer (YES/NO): NO